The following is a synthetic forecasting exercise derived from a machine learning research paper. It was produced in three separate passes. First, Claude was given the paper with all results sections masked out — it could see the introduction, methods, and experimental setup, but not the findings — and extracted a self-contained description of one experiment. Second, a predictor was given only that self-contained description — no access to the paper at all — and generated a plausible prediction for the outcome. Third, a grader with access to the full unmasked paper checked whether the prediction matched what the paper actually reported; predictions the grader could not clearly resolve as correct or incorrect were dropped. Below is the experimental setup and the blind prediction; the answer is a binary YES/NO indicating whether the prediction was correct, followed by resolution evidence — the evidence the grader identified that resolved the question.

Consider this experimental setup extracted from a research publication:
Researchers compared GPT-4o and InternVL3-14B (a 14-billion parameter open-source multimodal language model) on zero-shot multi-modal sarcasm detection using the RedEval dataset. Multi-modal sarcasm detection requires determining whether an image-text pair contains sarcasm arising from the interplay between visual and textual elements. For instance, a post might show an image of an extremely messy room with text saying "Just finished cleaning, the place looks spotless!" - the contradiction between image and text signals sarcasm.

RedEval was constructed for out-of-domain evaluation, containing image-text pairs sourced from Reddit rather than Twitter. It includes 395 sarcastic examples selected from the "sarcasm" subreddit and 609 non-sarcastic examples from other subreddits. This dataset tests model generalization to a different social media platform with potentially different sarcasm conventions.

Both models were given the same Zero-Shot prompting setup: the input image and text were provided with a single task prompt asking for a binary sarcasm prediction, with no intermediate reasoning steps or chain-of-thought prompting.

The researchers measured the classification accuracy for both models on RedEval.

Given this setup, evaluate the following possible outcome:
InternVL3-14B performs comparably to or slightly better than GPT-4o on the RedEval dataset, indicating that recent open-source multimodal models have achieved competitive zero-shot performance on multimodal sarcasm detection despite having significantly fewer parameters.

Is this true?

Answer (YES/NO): YES